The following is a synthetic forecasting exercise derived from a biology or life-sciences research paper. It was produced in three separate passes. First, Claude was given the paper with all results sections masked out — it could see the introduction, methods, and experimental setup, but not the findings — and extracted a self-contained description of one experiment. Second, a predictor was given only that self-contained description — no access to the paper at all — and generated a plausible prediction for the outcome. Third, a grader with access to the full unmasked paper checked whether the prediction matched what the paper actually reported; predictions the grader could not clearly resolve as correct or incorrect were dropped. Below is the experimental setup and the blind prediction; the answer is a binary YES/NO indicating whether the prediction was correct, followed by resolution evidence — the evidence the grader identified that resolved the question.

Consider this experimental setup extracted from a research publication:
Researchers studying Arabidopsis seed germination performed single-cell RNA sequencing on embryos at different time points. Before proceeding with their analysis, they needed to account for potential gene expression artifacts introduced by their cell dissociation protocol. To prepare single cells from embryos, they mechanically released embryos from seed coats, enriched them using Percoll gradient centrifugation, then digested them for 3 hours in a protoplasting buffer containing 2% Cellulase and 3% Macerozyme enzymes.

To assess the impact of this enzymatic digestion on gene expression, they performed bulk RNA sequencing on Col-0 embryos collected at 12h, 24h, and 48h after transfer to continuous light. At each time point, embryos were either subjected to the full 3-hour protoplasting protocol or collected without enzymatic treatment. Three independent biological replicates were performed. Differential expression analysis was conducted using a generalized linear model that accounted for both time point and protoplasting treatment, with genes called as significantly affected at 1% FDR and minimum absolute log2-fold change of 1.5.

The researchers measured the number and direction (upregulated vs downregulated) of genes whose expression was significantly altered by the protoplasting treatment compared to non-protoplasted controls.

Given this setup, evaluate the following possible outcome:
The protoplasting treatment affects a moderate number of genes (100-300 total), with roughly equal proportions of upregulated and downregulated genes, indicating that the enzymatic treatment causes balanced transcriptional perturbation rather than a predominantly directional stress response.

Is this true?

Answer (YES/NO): NO